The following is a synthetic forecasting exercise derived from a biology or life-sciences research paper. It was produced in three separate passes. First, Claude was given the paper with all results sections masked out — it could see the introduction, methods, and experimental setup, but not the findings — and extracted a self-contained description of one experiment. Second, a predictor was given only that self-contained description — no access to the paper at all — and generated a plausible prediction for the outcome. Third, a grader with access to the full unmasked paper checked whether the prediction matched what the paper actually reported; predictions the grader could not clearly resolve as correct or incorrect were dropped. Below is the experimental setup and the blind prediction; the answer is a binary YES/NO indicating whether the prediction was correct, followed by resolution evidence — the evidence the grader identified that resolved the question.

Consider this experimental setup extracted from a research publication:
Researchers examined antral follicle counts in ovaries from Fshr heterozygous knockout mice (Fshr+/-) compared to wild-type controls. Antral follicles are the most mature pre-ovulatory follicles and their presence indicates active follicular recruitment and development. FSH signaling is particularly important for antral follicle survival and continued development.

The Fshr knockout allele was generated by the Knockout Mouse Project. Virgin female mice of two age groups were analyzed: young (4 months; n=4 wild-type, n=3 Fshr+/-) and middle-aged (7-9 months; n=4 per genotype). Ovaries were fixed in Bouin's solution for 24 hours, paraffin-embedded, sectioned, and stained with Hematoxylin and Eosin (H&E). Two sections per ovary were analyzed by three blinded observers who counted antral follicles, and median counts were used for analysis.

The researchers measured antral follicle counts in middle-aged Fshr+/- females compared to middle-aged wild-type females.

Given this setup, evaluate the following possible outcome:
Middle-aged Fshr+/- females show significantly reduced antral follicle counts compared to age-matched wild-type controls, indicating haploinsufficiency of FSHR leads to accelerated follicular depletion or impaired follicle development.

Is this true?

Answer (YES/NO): NO